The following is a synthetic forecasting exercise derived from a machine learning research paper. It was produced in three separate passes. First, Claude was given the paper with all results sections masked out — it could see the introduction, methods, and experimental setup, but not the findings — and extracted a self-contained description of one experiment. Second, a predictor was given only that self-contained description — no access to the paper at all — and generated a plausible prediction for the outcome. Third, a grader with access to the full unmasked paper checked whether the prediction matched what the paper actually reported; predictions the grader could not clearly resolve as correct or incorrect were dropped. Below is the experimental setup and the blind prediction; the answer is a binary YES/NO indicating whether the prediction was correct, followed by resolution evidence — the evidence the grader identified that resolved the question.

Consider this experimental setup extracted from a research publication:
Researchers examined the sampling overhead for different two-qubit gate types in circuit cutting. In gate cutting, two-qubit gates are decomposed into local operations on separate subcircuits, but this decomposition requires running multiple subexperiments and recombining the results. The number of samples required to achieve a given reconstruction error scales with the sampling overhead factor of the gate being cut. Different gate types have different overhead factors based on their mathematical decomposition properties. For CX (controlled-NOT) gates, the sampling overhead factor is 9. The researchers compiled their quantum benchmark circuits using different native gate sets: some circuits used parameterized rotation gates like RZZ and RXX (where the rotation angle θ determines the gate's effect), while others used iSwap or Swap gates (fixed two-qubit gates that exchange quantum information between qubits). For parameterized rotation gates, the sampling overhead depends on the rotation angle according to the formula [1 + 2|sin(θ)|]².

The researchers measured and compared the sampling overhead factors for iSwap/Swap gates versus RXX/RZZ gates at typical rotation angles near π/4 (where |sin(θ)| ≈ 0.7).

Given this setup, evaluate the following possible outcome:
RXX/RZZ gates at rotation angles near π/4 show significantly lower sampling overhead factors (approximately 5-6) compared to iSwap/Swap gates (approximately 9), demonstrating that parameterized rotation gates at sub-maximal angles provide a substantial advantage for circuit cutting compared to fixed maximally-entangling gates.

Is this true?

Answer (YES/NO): NO